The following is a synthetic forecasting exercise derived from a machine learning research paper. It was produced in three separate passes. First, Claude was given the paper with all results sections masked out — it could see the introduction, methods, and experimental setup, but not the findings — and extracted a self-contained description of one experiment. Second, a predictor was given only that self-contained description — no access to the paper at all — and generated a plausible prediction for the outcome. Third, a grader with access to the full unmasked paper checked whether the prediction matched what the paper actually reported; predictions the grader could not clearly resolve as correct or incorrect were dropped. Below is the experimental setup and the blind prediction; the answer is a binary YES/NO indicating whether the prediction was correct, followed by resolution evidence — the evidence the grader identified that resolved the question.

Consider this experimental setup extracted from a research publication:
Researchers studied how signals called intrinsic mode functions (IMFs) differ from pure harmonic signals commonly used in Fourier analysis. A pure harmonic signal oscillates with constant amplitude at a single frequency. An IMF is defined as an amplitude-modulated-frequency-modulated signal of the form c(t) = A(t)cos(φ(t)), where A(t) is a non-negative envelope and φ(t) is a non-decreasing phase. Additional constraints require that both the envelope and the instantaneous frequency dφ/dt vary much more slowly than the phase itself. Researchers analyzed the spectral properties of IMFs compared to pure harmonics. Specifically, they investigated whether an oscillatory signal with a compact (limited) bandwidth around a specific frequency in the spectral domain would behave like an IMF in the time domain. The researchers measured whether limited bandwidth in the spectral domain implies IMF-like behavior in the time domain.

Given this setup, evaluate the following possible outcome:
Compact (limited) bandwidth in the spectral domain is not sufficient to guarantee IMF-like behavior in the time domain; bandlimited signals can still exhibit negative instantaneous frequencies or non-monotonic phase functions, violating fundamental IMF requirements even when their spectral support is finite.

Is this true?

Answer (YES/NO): NO